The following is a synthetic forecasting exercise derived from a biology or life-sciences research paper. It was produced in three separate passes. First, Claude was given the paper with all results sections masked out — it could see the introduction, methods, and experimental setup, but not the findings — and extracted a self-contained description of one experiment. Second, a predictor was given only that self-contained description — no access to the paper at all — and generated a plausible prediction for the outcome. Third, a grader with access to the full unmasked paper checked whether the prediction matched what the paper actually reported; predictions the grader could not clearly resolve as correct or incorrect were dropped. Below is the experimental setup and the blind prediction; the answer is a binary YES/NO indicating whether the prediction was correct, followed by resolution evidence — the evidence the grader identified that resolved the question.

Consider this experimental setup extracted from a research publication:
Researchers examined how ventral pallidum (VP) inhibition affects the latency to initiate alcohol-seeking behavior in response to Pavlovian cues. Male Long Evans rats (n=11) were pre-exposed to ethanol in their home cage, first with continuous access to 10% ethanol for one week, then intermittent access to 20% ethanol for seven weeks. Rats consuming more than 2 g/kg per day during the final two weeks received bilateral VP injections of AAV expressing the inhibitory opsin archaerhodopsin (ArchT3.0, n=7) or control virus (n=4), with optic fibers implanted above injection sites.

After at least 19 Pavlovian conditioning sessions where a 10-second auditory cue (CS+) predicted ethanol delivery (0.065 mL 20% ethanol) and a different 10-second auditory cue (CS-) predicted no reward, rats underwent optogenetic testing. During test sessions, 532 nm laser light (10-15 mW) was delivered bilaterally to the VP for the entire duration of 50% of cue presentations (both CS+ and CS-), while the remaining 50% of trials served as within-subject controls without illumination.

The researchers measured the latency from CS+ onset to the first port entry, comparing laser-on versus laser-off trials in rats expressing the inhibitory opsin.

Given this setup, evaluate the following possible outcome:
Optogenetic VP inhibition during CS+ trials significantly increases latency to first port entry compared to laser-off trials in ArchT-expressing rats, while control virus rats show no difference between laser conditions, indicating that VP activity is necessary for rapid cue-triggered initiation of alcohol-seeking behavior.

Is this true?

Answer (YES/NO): YES